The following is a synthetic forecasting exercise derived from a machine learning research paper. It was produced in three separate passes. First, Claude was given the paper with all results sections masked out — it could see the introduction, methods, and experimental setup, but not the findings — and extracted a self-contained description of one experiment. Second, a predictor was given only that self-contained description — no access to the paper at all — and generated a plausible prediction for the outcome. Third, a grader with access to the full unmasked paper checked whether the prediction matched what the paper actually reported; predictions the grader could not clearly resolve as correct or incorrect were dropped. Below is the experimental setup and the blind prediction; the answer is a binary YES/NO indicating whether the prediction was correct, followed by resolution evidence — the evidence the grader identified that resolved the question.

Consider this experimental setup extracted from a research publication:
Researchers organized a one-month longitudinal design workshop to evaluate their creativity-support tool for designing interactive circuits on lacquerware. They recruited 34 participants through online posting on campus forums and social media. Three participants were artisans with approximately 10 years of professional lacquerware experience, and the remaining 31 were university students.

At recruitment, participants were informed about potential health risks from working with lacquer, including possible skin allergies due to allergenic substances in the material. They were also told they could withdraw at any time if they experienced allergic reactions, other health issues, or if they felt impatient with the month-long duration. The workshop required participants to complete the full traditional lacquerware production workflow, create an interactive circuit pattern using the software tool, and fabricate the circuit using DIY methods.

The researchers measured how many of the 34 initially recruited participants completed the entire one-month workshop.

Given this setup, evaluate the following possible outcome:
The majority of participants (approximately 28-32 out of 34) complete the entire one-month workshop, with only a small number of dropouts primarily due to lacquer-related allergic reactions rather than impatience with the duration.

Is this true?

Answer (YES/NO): NO